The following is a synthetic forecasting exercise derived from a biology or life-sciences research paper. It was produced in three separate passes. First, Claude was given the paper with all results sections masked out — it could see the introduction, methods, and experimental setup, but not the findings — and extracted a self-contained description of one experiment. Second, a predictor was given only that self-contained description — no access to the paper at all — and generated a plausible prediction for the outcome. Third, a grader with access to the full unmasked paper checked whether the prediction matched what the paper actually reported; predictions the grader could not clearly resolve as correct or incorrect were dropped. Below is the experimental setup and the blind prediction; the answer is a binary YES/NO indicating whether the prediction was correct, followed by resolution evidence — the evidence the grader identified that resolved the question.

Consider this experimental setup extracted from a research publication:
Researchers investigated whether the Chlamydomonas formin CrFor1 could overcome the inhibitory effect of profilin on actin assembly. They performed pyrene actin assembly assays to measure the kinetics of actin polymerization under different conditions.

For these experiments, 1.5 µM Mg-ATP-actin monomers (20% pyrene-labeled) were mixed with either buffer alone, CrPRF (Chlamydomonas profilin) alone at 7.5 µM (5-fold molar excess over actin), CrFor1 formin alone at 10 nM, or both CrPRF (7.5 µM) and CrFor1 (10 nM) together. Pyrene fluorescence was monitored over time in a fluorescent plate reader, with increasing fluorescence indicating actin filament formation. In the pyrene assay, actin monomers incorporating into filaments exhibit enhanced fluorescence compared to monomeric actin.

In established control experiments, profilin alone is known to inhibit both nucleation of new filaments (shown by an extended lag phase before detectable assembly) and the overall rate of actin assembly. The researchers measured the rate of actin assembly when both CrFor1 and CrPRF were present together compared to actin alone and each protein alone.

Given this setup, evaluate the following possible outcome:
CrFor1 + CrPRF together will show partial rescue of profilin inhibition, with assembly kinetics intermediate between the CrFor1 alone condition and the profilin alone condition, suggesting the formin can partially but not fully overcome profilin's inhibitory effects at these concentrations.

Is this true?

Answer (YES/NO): NO